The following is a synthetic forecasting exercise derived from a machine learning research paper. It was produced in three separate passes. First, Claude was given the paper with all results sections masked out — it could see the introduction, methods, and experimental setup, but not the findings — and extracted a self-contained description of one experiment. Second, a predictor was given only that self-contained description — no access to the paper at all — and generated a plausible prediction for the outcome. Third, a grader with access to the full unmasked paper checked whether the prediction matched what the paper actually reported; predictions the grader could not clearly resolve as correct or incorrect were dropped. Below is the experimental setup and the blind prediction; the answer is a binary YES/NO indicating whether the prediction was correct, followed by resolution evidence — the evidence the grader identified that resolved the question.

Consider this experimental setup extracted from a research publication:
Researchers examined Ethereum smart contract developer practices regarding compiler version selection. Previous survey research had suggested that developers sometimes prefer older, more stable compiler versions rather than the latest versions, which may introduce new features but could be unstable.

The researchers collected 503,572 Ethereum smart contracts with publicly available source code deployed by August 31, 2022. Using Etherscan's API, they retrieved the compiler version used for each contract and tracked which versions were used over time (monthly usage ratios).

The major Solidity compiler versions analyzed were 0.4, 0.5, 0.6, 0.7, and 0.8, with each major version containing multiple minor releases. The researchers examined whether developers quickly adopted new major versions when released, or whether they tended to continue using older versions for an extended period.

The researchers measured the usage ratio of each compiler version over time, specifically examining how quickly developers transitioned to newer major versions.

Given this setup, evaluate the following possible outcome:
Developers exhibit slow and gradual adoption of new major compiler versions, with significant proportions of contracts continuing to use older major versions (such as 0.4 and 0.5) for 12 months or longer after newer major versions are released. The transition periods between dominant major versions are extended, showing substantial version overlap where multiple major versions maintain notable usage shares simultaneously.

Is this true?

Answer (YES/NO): YES